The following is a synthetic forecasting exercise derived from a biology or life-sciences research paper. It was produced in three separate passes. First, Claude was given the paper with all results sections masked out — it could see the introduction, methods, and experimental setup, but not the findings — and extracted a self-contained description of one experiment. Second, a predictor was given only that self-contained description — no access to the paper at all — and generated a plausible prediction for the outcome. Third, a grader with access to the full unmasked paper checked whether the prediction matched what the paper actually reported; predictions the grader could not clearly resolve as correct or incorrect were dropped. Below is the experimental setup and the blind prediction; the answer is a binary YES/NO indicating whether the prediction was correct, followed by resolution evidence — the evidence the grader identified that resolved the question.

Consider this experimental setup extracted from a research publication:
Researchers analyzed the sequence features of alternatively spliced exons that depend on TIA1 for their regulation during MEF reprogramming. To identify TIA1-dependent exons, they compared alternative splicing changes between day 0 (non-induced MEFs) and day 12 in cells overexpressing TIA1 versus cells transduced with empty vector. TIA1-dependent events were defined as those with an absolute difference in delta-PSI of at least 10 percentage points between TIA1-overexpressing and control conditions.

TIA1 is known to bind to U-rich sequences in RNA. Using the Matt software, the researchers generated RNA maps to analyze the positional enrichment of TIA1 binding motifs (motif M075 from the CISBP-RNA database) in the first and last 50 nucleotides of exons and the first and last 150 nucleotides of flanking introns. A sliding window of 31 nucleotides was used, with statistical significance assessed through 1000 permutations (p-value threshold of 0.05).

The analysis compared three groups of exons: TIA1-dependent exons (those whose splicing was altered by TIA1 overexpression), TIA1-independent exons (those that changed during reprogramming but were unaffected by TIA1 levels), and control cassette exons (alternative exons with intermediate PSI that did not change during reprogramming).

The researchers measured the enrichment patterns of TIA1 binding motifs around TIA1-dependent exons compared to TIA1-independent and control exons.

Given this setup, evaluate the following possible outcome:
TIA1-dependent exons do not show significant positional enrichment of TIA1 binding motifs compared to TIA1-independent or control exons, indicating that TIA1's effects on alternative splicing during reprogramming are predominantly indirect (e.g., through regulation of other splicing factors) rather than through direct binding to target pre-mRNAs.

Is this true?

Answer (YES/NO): NO